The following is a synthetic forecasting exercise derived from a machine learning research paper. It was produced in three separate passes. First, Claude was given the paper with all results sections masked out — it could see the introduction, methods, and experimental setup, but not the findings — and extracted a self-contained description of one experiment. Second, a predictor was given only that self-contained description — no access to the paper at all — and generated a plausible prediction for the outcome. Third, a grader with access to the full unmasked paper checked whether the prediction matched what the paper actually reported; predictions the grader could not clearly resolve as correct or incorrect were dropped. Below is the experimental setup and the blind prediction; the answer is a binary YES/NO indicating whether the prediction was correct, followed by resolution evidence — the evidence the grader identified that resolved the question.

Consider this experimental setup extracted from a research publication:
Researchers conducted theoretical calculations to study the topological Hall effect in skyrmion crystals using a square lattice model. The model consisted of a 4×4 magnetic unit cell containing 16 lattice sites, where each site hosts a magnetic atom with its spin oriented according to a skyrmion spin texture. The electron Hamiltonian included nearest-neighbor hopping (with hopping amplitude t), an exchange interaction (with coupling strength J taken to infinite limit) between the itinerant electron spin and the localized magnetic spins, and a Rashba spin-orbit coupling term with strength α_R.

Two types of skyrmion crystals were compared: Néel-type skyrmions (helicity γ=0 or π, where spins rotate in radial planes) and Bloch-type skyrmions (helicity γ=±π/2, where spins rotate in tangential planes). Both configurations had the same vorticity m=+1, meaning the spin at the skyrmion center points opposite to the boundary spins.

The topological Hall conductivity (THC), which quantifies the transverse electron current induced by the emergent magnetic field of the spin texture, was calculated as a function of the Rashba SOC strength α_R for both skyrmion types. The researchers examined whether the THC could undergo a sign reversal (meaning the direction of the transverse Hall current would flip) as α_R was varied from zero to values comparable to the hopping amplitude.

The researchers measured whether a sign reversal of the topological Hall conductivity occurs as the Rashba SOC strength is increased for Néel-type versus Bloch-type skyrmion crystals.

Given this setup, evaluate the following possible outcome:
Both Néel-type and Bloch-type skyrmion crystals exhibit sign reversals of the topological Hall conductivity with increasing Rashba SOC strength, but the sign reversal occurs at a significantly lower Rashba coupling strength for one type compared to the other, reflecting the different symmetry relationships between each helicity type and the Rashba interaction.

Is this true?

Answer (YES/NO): NO